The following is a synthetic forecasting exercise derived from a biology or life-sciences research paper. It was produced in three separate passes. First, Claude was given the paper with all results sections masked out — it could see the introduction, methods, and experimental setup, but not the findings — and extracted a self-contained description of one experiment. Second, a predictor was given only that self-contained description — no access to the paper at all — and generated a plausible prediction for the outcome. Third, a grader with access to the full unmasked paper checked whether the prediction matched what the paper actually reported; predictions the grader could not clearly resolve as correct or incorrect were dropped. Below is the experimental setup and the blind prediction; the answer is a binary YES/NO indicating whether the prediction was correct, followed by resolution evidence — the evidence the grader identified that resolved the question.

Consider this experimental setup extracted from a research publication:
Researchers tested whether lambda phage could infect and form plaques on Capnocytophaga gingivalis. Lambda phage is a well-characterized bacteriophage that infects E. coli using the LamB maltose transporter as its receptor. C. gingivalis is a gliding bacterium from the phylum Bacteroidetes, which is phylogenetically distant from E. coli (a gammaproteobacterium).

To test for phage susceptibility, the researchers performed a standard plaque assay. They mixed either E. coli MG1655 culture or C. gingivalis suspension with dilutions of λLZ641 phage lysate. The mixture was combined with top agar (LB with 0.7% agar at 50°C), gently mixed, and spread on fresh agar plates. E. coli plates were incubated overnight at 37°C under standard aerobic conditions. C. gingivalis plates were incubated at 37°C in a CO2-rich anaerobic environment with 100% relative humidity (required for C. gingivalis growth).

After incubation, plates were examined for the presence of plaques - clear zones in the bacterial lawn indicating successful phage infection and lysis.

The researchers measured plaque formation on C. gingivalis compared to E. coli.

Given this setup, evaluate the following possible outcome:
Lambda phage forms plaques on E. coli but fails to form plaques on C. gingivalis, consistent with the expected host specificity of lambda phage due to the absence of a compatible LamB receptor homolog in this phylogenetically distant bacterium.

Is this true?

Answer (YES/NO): YES